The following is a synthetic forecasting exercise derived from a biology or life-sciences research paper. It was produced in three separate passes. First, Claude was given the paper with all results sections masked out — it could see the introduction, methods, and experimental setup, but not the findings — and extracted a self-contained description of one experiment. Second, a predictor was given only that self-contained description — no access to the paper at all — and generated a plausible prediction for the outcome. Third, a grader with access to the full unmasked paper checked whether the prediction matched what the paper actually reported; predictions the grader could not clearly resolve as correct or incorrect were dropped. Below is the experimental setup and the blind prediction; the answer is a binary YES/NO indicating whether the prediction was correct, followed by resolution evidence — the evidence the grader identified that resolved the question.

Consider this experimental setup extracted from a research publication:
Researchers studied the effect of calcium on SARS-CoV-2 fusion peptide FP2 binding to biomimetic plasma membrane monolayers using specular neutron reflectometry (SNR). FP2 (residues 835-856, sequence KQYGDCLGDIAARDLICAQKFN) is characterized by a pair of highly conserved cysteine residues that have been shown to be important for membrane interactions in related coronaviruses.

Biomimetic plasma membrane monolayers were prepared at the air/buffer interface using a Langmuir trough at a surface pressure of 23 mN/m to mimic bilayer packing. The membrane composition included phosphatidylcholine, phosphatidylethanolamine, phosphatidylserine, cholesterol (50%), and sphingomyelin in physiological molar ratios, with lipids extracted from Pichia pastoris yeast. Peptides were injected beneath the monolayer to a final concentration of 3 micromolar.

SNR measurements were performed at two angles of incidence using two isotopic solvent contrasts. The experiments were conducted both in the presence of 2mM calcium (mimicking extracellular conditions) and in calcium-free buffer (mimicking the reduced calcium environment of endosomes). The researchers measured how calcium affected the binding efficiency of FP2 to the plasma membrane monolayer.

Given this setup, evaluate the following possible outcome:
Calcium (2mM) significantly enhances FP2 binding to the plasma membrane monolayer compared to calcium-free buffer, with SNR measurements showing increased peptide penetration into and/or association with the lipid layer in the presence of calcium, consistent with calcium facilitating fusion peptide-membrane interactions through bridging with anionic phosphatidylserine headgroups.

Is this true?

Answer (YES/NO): YES